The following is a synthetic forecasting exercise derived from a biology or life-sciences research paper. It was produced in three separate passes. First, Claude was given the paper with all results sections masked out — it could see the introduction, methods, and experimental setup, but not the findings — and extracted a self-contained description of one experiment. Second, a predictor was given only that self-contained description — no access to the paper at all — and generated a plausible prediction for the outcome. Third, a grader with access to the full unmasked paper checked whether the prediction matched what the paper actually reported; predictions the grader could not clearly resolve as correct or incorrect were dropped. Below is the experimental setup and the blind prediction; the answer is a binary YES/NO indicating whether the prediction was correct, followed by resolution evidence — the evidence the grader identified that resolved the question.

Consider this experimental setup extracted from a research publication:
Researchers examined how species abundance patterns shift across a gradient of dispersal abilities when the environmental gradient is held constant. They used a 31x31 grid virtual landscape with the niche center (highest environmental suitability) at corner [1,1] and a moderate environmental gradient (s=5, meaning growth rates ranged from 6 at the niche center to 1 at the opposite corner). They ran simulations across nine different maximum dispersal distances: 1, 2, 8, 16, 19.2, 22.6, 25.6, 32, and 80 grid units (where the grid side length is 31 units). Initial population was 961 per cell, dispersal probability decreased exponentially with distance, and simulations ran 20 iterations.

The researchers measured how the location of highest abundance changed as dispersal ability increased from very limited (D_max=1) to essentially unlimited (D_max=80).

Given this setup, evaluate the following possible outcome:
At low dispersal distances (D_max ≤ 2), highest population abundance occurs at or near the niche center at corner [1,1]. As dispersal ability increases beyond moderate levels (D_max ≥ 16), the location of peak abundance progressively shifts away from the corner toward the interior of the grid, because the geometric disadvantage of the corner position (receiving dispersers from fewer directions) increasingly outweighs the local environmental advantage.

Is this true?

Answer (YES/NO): NO